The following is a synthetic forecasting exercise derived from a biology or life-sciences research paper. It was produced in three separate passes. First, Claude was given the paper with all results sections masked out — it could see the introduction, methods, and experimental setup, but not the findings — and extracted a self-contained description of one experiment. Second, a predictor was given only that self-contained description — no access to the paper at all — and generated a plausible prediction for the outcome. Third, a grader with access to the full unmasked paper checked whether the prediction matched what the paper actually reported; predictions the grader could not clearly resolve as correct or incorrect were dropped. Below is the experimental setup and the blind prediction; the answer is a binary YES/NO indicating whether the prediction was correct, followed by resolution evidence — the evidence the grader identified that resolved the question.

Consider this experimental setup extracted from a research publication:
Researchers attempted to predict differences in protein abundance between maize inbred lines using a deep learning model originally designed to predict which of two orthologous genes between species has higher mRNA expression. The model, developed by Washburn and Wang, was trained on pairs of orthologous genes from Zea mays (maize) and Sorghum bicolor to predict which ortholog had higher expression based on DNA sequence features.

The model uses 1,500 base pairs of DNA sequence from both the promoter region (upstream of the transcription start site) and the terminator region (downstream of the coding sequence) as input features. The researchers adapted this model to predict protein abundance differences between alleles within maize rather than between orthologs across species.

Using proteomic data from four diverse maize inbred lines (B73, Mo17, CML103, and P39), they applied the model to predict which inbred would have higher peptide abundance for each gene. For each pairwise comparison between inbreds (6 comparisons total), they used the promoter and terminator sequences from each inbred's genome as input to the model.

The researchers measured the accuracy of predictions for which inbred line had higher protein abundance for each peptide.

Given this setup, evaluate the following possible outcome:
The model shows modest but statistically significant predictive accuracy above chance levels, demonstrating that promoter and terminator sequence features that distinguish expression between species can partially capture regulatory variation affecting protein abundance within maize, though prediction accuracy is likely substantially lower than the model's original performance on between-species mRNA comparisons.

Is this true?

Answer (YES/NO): NO